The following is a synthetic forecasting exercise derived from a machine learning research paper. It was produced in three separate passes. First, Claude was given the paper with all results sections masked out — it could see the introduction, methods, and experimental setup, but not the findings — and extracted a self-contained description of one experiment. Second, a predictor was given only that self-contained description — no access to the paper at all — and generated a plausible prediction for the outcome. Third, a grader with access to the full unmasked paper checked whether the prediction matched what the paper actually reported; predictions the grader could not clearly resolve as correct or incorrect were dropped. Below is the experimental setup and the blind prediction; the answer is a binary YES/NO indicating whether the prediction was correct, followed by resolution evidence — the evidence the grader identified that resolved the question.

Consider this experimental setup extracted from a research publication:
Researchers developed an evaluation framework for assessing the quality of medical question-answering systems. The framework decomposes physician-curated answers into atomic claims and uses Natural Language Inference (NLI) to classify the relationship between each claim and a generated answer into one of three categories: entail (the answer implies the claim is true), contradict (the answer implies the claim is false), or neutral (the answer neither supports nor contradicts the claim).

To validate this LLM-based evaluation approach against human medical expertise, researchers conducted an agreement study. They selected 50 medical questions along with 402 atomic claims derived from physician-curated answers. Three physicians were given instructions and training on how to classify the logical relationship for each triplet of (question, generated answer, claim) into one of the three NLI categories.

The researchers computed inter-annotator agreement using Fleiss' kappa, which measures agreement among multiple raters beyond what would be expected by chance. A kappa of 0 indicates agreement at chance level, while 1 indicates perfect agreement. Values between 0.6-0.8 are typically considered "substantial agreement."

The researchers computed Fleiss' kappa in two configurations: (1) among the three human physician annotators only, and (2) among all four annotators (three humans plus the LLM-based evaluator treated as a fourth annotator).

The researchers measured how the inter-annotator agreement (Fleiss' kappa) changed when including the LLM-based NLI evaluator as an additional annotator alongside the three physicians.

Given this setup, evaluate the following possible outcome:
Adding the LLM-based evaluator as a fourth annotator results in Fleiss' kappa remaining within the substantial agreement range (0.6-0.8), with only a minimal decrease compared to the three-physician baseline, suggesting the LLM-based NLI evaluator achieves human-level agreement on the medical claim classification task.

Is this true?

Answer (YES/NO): YES